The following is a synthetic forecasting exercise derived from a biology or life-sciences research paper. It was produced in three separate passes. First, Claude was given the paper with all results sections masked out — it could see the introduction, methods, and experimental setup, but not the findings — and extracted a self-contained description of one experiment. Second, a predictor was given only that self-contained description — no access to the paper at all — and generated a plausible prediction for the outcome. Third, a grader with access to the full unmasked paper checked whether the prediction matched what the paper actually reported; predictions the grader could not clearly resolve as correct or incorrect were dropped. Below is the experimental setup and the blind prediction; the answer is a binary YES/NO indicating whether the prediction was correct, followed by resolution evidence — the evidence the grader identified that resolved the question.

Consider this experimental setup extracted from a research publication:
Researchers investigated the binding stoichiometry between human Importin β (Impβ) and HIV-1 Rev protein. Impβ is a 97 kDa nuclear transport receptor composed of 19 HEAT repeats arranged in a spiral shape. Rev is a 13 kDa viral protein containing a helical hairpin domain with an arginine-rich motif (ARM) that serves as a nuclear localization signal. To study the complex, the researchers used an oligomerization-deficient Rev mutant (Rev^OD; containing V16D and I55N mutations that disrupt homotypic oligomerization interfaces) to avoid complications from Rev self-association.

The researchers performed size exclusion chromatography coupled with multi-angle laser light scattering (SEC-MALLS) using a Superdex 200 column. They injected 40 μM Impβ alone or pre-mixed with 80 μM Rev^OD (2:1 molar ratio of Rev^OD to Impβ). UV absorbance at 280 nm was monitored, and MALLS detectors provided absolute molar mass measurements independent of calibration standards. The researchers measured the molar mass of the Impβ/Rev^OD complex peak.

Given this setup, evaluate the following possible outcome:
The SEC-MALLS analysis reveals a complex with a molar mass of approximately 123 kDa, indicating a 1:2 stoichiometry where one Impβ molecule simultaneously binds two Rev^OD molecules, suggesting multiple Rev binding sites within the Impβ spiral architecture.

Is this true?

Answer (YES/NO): NO